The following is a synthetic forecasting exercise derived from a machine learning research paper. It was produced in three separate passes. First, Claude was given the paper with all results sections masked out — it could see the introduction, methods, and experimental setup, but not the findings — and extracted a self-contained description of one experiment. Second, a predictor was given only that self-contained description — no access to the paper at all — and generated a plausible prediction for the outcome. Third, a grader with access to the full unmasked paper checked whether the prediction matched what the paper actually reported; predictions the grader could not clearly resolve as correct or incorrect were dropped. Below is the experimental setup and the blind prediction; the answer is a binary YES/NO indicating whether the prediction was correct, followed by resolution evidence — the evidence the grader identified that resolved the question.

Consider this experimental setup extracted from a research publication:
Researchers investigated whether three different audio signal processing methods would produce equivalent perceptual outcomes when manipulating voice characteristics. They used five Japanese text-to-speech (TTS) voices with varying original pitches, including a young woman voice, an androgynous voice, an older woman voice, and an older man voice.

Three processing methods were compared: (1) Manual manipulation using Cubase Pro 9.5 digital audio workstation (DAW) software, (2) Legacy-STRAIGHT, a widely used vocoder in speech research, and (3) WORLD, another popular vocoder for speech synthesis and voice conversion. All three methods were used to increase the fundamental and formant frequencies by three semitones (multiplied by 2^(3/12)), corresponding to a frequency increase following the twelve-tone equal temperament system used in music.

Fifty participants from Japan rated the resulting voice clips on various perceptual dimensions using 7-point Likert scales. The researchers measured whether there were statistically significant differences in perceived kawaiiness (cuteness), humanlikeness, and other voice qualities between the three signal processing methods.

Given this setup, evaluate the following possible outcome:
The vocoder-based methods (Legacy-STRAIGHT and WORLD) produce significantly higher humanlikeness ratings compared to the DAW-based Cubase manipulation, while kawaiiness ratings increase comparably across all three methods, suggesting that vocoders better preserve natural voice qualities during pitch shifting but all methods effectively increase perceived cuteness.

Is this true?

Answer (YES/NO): NO